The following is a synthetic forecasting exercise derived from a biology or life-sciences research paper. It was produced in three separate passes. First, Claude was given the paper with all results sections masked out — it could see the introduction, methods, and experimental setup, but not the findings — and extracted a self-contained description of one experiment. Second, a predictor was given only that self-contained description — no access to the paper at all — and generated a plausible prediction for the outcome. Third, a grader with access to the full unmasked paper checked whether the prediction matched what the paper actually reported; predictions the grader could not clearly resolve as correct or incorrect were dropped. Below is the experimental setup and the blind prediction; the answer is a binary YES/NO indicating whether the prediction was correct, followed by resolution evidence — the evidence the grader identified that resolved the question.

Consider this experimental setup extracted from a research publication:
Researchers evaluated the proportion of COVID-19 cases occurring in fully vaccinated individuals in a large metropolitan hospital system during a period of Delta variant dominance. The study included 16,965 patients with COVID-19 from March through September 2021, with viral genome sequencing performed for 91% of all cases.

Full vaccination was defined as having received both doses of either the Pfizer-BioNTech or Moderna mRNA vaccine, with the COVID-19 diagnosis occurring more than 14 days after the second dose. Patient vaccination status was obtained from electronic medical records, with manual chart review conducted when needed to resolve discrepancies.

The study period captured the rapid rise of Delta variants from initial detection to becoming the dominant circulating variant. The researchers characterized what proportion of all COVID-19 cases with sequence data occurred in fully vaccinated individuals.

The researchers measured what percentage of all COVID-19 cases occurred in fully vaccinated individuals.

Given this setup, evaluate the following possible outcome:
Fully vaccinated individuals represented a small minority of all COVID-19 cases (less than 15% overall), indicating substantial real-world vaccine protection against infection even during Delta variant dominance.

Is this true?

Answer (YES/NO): NO